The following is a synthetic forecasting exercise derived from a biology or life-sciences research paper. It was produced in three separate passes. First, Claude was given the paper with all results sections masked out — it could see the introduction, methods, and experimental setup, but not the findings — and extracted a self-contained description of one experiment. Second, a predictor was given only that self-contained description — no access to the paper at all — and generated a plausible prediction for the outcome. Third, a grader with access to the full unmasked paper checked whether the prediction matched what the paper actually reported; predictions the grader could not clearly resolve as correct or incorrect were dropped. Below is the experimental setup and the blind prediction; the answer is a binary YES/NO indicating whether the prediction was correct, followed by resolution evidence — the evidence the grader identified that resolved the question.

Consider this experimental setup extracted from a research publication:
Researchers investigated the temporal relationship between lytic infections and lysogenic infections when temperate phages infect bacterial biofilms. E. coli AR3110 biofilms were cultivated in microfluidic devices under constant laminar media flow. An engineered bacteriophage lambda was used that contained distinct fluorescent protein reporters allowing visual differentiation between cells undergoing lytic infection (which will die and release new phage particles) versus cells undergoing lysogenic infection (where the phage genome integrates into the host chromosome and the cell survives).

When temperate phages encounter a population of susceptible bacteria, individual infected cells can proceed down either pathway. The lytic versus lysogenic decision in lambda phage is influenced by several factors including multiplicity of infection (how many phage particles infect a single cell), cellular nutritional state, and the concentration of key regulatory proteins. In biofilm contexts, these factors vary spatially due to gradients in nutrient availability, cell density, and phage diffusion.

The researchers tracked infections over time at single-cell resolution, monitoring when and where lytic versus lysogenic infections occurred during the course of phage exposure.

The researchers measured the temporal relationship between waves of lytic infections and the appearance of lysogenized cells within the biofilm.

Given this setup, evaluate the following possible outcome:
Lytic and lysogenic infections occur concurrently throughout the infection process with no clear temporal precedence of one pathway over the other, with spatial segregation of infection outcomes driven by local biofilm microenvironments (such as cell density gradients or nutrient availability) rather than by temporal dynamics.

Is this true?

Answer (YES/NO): NO